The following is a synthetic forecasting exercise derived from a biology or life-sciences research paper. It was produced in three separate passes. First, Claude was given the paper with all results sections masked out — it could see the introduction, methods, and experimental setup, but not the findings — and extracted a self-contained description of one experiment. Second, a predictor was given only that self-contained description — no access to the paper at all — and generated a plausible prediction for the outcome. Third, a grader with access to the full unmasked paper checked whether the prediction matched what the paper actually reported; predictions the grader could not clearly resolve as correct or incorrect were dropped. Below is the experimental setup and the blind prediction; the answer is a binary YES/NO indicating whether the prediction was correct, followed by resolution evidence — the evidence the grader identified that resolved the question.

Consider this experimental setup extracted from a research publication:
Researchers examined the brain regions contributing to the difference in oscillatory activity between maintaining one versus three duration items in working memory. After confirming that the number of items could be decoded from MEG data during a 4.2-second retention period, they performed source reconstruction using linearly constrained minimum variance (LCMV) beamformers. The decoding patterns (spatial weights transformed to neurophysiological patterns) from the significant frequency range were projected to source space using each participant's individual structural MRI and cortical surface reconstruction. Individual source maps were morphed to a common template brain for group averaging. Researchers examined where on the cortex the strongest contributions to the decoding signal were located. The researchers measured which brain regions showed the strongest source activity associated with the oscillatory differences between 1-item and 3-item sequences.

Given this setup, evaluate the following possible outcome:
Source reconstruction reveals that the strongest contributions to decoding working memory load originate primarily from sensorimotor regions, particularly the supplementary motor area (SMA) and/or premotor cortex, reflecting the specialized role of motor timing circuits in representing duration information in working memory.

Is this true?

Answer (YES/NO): NO